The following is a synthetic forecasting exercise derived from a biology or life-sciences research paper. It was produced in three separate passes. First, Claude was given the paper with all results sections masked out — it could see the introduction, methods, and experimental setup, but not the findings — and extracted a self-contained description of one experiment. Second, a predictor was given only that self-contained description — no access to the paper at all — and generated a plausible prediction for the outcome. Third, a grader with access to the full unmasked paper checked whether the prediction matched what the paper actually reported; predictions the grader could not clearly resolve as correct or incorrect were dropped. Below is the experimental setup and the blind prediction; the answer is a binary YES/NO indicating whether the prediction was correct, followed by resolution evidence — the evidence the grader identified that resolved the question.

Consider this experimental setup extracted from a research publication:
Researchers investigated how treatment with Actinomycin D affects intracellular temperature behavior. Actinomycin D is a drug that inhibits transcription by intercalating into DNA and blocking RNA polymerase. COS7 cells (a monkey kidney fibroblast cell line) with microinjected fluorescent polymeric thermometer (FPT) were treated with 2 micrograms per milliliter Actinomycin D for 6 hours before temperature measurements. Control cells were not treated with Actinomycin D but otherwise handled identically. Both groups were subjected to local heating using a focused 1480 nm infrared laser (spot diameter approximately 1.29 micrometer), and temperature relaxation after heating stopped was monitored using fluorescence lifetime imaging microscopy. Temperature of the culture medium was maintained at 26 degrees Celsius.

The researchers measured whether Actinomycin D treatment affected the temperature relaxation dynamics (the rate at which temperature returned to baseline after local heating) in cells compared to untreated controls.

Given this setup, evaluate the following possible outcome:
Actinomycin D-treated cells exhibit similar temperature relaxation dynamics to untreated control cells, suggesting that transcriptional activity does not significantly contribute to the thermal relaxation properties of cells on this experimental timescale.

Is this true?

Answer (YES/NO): NO